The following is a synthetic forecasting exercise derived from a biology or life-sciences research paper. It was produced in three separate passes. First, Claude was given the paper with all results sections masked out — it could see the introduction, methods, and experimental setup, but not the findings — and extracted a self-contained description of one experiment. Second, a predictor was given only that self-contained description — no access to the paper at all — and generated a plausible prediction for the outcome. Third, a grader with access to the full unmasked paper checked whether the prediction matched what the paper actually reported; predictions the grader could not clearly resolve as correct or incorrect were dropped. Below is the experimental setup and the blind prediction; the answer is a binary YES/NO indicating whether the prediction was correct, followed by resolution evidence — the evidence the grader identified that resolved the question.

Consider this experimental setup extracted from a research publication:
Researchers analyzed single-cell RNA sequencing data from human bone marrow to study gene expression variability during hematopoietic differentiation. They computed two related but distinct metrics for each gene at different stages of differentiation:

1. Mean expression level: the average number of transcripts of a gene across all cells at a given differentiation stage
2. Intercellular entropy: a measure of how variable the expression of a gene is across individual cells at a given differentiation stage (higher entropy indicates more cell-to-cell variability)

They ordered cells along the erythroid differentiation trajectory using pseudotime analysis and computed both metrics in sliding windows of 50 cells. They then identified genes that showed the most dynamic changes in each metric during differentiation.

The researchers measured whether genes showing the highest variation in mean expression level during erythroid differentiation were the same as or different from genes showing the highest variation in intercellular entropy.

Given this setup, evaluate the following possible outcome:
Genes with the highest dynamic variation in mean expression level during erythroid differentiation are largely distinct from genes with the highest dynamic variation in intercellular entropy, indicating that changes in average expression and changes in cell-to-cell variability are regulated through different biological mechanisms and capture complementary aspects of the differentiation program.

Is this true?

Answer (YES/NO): YES